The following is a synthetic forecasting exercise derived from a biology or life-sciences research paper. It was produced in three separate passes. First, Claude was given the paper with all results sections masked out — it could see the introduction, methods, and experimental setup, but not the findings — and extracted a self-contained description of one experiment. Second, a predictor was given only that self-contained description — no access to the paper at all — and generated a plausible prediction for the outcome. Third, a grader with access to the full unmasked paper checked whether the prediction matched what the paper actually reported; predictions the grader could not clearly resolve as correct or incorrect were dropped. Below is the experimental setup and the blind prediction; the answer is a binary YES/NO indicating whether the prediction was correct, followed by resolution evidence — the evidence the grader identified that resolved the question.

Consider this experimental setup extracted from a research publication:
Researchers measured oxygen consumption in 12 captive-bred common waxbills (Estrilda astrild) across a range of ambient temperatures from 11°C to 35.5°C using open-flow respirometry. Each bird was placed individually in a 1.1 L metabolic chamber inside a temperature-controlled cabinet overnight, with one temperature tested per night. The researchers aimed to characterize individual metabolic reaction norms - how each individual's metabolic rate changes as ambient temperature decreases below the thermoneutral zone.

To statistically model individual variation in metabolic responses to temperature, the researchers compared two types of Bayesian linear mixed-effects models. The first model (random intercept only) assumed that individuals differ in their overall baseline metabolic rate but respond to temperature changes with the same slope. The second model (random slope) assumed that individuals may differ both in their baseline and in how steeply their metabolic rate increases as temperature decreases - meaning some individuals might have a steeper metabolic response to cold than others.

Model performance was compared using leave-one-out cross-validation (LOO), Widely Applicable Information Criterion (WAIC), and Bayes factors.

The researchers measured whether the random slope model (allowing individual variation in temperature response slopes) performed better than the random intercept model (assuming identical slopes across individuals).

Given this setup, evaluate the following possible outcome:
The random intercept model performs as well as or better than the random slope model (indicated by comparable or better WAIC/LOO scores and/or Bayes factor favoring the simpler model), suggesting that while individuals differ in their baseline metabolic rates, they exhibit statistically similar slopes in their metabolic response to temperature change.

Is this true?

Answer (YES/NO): YES